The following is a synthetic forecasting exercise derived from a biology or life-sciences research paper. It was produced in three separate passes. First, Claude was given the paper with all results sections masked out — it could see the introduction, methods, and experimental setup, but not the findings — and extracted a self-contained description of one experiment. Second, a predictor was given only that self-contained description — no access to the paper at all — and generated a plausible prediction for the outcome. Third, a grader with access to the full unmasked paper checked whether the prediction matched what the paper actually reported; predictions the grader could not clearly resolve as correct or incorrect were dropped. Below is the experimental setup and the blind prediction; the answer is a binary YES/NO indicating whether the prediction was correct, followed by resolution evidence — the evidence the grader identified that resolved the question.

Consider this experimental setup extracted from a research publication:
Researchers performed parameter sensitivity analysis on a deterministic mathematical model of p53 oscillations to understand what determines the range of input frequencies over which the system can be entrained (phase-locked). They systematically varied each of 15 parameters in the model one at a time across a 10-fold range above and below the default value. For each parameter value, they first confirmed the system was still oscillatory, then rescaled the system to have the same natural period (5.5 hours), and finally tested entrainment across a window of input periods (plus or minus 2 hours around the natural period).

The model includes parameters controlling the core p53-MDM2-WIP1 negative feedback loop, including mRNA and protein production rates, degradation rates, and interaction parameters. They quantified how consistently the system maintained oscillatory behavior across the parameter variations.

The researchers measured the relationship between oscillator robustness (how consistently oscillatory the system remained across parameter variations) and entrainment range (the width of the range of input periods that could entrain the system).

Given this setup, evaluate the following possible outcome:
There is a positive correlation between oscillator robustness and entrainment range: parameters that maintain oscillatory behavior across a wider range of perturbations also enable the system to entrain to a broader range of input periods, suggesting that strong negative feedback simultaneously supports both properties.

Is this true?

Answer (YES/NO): NO